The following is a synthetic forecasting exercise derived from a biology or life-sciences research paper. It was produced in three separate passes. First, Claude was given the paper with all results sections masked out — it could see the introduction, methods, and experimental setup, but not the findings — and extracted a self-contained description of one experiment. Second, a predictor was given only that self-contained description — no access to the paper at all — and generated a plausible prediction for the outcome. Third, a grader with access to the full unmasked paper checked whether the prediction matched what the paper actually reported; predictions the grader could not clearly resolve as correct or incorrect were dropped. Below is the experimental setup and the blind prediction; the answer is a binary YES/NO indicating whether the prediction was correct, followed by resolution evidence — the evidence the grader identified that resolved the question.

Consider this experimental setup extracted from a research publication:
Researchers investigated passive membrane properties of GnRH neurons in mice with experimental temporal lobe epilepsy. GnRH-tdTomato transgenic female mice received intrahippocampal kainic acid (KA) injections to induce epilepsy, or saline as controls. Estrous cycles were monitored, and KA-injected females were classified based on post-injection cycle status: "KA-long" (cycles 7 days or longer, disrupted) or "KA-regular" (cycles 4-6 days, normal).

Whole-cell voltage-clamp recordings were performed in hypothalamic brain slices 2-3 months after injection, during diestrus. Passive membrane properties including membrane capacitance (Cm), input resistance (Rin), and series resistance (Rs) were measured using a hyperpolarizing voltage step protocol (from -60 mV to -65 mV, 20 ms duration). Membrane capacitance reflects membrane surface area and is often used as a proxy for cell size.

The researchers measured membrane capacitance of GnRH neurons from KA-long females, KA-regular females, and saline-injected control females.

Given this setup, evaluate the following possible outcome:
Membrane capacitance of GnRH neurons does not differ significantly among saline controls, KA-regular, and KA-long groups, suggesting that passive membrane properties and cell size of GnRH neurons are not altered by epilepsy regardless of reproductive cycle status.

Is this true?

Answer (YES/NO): NO